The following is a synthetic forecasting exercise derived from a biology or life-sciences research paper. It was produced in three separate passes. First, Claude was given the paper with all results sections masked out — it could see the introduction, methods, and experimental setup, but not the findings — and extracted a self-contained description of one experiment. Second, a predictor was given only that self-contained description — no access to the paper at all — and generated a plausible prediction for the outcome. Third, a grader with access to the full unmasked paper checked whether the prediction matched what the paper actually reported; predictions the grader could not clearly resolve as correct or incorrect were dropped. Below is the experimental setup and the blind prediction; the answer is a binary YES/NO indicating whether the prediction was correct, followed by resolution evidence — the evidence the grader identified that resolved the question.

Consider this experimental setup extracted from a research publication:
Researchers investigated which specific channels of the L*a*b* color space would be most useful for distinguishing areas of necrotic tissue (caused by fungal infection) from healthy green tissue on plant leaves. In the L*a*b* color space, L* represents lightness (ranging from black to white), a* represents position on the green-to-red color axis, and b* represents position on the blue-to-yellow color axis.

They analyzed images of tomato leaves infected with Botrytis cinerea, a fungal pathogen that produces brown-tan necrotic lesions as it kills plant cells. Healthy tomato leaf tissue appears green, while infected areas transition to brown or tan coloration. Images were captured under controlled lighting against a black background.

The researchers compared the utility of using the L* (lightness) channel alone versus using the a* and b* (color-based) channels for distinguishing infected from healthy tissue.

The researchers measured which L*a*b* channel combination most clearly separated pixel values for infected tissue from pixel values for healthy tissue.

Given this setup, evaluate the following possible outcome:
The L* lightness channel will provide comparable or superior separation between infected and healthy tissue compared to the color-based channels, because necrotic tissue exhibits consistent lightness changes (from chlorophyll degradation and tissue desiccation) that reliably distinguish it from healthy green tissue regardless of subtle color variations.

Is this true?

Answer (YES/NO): NO